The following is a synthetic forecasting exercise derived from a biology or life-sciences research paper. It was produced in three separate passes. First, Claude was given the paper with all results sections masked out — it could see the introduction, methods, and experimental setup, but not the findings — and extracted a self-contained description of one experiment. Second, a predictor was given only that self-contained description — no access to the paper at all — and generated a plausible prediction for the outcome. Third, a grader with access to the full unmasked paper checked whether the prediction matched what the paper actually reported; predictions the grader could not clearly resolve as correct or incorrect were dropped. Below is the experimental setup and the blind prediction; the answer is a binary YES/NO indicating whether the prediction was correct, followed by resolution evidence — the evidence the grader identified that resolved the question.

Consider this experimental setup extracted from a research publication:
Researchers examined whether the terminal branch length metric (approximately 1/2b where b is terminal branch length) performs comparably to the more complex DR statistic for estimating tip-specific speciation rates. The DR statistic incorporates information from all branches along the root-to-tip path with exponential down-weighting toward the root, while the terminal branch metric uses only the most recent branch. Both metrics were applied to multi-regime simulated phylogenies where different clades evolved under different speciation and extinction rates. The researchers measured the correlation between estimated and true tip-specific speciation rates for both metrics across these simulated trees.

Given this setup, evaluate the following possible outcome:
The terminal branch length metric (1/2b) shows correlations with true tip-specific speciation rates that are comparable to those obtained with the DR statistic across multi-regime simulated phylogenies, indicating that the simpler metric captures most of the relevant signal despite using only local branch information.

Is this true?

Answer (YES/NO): NO